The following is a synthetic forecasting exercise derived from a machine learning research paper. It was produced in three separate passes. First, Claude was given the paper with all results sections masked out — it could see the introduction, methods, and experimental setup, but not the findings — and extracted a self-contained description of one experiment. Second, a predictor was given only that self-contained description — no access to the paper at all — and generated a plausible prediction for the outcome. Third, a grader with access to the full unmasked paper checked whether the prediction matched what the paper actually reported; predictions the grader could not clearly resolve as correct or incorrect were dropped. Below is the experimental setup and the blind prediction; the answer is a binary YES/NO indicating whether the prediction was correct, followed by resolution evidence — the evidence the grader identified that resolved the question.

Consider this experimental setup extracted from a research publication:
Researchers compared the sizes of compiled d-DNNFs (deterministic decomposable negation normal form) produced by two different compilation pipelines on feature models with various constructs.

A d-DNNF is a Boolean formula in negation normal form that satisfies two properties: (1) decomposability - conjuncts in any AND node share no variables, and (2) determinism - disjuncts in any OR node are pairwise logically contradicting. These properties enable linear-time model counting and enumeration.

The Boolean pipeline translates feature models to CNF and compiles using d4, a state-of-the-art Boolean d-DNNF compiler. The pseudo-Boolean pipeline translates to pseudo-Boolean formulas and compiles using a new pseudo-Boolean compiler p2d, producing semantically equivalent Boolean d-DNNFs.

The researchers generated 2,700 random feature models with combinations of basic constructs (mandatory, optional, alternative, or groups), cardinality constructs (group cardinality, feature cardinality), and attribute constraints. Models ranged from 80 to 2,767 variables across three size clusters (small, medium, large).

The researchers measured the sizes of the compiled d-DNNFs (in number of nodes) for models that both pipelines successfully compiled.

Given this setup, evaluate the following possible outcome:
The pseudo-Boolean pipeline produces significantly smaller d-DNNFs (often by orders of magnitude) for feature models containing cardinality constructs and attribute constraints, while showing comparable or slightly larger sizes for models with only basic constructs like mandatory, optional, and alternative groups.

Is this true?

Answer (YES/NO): NO